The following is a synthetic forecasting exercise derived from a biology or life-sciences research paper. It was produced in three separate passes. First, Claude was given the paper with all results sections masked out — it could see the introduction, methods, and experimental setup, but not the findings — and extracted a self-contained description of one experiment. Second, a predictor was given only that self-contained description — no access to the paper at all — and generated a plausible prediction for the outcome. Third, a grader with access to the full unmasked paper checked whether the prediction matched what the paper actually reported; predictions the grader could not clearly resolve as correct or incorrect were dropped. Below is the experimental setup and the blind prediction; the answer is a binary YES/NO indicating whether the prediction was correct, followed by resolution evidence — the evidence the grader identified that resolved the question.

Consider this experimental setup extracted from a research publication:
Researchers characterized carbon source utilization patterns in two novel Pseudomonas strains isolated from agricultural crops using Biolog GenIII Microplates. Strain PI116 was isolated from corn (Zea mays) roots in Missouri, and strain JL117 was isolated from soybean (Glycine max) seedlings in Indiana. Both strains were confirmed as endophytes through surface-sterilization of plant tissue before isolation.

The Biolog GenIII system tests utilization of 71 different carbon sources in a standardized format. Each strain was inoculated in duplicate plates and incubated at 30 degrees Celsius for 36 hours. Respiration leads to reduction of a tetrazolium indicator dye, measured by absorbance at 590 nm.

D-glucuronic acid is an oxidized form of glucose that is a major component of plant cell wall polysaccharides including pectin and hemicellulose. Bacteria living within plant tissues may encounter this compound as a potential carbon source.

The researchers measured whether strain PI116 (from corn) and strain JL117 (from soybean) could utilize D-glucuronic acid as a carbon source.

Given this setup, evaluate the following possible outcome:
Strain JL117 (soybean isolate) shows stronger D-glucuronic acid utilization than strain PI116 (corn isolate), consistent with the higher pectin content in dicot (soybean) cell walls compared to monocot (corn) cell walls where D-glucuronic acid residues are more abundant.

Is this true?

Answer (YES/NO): NO